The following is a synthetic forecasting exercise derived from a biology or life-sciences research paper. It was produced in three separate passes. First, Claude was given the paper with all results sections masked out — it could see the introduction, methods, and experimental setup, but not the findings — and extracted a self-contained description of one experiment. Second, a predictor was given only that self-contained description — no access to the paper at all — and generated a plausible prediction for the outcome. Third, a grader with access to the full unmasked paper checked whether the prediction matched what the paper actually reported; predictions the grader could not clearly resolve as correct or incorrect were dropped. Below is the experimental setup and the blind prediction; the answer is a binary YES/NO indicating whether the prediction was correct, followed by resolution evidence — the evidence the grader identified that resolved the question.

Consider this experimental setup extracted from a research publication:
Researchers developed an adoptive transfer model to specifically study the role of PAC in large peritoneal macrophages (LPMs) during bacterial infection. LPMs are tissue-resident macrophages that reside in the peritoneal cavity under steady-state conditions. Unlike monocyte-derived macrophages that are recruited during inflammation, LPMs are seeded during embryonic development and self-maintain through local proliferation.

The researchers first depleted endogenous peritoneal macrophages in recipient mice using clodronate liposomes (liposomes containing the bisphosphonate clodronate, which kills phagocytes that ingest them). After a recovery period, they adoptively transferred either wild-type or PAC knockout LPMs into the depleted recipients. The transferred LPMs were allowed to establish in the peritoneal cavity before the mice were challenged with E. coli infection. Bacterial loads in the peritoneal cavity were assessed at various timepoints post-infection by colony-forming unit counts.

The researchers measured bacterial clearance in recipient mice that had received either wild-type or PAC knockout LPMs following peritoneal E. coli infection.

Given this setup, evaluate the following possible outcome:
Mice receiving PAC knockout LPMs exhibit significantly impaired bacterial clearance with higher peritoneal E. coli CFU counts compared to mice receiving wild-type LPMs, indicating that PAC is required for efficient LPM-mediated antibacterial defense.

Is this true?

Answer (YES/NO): NO